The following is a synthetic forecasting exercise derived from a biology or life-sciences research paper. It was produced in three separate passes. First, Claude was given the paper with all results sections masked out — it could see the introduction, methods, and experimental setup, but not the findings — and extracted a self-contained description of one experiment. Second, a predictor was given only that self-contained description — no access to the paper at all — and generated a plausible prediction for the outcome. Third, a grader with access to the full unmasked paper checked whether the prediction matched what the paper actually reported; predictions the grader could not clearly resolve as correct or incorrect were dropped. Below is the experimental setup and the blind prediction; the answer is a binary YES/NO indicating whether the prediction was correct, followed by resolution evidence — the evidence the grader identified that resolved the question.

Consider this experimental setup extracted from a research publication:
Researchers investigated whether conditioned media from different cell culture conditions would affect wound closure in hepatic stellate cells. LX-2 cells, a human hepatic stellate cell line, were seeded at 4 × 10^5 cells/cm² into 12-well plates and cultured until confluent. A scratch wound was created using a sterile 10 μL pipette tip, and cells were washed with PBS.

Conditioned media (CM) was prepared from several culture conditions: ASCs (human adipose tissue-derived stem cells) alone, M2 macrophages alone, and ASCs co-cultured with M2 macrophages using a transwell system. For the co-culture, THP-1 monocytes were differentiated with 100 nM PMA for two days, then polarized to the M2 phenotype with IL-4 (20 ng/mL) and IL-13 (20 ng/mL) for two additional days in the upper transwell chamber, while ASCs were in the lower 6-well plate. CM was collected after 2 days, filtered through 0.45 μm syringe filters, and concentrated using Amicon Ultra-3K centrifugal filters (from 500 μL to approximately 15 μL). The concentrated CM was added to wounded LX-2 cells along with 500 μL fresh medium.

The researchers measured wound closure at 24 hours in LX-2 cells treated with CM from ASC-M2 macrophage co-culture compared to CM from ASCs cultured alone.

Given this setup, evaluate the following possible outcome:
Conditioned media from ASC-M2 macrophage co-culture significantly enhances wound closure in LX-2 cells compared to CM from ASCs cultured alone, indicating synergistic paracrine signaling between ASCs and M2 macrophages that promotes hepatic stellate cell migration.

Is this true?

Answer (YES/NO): NO